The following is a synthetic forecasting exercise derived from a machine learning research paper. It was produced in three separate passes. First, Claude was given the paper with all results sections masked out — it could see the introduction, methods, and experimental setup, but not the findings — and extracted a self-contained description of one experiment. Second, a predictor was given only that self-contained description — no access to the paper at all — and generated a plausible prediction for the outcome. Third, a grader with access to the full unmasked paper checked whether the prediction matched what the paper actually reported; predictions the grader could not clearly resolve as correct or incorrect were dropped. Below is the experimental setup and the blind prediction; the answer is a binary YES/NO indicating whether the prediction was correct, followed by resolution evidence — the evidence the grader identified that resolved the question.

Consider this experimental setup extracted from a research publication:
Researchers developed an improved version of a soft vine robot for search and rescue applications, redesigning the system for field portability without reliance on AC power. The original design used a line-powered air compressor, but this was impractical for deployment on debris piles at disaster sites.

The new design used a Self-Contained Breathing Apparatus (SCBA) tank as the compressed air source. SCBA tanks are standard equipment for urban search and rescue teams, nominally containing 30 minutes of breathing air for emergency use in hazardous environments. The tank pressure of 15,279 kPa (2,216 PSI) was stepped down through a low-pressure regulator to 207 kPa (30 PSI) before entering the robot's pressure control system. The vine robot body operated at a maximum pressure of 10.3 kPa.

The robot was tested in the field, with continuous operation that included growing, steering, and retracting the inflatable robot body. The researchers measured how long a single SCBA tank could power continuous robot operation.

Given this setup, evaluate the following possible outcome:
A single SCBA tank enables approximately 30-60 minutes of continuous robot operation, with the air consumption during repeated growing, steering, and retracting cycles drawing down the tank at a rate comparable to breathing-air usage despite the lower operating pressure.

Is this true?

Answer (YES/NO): NO